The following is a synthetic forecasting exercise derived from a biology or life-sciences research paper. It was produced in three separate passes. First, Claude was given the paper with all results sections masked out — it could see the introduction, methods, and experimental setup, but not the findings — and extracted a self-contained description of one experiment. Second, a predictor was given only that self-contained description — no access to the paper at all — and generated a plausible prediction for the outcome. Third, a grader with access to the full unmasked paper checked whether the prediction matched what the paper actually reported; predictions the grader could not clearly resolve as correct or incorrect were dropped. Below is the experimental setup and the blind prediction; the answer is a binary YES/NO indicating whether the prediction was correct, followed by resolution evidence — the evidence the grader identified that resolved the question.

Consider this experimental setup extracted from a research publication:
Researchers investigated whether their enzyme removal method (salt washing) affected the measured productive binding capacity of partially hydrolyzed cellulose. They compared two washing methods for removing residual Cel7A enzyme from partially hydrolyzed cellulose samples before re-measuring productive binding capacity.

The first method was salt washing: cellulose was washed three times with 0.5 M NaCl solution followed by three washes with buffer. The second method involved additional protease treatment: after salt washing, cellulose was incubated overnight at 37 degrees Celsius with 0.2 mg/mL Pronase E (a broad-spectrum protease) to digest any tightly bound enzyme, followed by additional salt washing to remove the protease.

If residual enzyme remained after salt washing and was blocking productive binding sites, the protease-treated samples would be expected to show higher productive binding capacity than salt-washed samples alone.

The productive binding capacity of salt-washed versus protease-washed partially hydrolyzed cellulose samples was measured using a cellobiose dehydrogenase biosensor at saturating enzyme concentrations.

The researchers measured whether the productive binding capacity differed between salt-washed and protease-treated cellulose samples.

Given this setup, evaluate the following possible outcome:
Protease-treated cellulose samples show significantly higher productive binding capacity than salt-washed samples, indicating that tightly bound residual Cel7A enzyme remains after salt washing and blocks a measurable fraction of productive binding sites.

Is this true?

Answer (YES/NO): YES